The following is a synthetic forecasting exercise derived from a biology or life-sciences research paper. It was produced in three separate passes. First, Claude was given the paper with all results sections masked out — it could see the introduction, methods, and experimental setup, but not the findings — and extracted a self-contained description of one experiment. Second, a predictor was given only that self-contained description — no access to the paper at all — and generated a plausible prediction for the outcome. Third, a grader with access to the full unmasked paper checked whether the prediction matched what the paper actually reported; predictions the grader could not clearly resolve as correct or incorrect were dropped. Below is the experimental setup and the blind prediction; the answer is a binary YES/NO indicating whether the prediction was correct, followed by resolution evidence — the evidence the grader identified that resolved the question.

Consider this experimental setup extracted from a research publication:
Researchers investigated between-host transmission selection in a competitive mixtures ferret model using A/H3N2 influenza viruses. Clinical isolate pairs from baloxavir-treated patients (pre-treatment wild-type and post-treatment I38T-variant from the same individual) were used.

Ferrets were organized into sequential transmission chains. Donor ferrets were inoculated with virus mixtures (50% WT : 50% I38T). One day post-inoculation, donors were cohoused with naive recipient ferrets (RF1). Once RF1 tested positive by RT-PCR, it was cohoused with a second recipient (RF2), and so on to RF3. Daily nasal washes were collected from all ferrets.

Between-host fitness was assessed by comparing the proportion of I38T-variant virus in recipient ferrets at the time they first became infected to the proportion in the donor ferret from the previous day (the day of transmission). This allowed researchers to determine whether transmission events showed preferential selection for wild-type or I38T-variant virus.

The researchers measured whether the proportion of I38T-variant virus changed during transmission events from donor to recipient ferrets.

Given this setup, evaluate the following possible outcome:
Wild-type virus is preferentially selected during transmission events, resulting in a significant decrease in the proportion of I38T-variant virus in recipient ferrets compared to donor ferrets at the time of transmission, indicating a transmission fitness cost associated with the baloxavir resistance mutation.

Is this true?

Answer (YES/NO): NO